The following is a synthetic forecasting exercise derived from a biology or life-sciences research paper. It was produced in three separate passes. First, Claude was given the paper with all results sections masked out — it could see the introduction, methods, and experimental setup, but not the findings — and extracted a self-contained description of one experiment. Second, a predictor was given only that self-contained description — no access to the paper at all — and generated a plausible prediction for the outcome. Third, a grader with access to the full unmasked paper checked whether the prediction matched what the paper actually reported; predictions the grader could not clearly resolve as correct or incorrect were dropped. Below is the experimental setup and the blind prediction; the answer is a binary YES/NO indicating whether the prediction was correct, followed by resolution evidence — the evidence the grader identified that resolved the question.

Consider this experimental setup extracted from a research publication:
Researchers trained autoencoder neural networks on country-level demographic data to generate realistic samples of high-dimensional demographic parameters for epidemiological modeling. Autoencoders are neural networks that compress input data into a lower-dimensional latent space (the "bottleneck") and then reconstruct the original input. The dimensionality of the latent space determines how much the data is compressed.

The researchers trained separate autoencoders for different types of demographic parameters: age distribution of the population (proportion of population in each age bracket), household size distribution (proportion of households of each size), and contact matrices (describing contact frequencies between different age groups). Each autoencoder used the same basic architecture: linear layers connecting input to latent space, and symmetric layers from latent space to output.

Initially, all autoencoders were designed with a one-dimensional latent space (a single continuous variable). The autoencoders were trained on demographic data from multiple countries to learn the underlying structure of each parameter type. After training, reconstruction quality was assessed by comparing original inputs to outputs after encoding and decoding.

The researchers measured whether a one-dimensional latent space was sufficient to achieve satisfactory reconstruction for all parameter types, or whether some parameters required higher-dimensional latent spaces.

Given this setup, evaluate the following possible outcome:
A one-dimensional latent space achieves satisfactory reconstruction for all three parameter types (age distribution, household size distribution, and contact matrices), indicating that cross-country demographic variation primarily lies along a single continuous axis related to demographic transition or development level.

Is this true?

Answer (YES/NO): NO